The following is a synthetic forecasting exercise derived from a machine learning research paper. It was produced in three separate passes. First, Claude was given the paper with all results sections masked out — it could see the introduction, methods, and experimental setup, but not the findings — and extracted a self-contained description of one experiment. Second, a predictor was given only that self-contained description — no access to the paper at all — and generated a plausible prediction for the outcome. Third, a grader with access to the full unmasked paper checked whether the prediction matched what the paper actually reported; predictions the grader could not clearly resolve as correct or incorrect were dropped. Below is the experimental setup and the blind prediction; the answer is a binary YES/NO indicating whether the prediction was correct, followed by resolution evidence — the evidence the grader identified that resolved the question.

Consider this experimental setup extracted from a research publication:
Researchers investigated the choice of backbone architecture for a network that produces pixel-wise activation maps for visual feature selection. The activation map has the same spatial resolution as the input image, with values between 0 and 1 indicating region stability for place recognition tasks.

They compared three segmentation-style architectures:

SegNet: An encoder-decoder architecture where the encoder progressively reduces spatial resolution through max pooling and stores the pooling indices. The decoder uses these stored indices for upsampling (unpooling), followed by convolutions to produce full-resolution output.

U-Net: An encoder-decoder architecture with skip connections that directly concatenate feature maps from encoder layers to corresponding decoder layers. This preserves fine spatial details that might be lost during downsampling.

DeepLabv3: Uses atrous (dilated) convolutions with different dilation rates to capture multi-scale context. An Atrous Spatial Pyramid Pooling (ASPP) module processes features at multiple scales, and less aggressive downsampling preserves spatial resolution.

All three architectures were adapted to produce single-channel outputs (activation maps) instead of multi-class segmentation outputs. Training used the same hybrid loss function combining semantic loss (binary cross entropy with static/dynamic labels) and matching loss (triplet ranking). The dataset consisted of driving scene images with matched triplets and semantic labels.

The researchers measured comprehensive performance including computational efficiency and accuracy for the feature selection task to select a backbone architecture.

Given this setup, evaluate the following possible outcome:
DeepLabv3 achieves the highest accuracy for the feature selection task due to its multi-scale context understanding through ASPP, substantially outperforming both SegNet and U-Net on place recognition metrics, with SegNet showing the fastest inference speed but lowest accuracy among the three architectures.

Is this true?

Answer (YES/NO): NO